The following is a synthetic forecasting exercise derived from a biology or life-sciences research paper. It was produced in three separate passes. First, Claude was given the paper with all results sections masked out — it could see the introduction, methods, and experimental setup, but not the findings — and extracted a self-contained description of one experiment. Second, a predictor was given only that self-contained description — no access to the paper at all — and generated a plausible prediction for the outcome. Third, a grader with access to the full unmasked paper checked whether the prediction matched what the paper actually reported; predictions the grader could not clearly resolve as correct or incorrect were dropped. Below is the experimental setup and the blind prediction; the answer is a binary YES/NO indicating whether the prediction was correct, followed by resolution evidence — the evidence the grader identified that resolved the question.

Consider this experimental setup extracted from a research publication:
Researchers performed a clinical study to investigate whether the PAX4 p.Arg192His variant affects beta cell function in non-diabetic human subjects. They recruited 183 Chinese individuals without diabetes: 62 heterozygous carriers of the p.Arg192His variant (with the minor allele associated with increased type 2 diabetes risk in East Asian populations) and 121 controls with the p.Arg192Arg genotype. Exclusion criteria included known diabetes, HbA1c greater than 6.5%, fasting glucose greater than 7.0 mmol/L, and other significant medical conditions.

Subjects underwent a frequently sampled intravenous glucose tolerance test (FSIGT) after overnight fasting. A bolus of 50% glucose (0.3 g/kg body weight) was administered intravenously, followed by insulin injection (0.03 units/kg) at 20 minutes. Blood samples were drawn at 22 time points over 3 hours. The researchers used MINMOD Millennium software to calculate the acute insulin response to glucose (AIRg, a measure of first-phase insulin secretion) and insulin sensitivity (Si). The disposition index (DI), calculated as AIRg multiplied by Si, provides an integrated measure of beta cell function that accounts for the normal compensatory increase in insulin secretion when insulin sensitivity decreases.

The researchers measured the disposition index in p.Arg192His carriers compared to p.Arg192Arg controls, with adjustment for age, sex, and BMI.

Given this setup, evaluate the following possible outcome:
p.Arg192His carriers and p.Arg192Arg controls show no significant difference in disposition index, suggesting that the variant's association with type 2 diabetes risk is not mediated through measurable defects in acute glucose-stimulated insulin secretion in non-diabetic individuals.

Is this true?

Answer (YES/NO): NO